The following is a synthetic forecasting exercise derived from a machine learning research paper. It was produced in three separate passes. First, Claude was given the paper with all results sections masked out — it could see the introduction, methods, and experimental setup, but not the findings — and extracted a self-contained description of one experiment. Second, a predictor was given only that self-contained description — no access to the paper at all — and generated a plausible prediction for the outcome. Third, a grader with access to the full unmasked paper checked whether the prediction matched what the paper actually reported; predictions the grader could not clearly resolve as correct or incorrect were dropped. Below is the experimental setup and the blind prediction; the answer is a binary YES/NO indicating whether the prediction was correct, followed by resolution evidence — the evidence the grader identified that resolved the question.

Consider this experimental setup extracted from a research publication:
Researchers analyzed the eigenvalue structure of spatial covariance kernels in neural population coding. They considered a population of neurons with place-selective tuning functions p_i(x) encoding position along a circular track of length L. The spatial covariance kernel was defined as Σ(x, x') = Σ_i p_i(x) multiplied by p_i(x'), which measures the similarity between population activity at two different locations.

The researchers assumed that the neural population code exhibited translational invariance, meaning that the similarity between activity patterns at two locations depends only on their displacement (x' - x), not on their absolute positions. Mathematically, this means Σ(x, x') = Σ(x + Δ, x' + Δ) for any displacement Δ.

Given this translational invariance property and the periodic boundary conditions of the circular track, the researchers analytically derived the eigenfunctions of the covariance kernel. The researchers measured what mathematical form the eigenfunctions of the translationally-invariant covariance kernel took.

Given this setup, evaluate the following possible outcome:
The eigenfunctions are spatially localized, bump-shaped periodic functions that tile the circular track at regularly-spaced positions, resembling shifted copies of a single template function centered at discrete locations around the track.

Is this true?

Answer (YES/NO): NO